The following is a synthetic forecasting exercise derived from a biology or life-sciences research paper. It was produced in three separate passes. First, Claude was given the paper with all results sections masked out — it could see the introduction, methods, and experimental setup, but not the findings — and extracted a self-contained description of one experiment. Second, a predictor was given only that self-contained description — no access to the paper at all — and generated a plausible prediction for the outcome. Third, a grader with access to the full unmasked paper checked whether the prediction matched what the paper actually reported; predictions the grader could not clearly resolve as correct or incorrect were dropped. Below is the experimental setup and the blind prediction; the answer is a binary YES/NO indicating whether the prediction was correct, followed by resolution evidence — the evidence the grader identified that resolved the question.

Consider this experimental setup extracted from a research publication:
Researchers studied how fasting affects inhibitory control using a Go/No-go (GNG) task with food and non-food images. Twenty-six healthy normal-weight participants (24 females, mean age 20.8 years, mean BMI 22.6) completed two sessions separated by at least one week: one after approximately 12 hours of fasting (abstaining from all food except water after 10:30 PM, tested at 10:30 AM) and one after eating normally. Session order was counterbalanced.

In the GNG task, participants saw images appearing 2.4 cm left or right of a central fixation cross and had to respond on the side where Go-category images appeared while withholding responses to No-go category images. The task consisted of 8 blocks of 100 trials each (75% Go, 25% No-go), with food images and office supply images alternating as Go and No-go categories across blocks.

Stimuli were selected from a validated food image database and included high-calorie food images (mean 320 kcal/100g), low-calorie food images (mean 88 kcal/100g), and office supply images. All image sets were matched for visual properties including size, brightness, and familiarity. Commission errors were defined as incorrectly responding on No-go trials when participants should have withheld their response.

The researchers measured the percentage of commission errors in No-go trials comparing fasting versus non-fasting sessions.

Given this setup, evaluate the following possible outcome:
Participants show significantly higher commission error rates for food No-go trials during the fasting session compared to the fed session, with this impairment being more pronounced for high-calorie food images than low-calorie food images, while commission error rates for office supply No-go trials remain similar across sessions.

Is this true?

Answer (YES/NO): NO